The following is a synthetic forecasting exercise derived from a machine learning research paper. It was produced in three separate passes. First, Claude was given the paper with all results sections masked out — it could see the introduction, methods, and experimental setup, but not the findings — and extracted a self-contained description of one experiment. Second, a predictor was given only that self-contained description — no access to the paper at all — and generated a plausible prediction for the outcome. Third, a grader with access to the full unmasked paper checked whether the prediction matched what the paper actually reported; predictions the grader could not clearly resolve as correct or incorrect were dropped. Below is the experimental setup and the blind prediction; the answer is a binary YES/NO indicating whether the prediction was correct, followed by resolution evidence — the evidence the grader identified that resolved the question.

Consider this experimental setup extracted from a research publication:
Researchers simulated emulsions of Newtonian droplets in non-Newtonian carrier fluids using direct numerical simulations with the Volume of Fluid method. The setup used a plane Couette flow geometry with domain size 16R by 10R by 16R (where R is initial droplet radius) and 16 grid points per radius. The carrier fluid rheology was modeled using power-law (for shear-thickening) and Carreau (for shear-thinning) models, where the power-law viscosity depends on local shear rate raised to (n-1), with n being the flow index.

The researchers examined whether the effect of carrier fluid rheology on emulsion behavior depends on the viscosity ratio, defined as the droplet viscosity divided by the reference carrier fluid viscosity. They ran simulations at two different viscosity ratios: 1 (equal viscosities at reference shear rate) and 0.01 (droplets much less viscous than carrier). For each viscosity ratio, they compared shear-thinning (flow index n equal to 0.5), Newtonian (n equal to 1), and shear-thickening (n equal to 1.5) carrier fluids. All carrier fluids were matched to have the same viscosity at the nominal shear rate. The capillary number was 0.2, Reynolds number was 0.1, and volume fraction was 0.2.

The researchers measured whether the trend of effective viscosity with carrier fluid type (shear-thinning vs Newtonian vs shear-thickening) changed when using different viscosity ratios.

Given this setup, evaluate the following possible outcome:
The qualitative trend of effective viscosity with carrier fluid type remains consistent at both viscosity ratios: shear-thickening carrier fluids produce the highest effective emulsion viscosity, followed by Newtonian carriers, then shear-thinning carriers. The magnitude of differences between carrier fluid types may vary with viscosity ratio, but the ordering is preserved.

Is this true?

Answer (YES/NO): YES